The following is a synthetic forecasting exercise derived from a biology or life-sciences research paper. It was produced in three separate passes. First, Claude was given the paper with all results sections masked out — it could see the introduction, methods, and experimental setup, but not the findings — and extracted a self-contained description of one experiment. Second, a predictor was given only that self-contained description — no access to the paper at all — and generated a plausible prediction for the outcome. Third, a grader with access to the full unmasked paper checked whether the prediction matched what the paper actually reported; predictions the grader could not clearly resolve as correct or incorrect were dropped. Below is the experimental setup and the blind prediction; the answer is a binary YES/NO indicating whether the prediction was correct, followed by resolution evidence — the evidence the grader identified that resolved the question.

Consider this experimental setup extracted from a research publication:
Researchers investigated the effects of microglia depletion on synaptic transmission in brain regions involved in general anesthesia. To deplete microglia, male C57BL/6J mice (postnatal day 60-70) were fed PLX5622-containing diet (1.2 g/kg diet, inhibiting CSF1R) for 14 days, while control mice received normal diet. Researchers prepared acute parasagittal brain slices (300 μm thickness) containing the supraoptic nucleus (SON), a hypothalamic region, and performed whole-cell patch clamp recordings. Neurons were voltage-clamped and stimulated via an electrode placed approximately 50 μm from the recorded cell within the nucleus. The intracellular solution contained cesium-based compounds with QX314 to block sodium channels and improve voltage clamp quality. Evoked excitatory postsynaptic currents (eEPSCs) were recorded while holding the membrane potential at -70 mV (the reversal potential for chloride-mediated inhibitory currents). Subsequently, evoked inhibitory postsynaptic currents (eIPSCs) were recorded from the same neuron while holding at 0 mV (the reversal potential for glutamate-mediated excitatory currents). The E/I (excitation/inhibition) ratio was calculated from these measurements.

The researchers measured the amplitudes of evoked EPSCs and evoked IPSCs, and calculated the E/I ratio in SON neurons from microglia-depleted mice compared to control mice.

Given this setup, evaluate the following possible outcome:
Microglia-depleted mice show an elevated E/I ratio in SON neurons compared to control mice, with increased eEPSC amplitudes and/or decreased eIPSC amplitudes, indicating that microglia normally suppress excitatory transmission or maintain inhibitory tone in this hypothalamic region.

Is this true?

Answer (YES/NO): NO